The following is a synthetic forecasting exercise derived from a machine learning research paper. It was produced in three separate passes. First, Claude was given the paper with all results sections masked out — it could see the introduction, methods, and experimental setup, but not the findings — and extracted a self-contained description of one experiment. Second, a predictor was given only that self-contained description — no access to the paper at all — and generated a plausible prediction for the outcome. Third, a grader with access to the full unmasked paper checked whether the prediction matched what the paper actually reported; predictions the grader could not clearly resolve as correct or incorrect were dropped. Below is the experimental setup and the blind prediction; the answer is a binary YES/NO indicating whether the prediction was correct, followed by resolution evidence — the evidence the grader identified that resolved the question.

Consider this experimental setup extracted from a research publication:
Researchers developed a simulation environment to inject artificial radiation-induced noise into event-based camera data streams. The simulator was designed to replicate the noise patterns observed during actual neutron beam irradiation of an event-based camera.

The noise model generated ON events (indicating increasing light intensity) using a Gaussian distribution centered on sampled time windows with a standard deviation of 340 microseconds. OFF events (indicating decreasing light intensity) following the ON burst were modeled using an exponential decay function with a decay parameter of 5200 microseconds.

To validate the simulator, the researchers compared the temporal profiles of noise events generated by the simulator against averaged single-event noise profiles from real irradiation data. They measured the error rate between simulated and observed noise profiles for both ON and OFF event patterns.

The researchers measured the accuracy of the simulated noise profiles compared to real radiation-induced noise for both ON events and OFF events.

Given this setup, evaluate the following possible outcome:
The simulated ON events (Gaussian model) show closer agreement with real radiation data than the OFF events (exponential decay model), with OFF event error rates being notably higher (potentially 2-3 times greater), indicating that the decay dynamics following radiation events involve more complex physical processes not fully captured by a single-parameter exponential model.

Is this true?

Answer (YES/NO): YES